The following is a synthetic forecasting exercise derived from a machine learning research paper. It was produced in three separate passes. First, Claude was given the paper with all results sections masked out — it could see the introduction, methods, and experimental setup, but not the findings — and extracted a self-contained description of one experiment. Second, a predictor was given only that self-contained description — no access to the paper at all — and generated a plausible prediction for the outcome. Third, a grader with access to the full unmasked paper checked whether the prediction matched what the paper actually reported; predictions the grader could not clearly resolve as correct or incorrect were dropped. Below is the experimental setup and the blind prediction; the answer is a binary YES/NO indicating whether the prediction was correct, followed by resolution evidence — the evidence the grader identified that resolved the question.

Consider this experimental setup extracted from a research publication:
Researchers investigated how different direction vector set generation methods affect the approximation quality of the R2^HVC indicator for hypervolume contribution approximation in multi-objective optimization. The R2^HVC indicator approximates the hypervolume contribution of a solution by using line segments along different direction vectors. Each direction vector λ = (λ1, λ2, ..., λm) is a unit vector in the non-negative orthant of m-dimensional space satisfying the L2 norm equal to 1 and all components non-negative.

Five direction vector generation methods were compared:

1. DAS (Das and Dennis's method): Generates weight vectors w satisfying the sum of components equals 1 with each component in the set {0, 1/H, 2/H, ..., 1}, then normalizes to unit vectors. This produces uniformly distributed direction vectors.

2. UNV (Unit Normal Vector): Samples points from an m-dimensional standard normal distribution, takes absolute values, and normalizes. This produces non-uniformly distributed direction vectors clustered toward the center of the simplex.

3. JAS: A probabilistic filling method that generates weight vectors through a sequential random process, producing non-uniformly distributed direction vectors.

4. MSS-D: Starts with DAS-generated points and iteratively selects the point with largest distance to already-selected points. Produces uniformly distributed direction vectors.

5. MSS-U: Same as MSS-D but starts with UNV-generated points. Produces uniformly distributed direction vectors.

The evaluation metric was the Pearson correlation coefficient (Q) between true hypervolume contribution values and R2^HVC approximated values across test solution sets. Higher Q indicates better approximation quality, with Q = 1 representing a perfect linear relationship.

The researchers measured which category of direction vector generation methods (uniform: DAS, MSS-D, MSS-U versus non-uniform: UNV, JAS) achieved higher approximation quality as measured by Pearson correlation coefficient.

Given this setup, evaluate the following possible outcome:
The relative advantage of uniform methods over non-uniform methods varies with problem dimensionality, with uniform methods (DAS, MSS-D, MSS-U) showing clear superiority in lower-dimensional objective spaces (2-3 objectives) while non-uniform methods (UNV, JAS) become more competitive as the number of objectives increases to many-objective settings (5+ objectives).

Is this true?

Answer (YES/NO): NO